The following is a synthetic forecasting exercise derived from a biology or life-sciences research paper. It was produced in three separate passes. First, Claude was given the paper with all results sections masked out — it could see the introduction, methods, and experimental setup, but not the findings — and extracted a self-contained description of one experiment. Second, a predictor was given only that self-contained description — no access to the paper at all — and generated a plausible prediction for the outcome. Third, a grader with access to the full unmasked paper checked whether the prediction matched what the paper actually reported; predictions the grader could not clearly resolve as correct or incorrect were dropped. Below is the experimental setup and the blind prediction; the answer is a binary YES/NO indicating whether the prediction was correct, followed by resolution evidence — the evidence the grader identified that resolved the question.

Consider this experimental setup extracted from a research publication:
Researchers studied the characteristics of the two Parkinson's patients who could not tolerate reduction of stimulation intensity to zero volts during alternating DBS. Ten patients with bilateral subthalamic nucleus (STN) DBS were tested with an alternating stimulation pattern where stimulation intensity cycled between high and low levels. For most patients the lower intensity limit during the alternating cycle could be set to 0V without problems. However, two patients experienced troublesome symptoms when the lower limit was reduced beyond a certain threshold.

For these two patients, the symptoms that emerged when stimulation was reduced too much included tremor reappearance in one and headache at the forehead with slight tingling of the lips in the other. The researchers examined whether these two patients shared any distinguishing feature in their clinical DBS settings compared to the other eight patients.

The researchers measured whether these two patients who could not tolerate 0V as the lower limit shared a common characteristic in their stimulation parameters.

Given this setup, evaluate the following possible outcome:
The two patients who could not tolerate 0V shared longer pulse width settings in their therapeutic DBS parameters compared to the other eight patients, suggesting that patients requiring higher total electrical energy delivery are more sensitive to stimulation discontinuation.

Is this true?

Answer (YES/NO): NO